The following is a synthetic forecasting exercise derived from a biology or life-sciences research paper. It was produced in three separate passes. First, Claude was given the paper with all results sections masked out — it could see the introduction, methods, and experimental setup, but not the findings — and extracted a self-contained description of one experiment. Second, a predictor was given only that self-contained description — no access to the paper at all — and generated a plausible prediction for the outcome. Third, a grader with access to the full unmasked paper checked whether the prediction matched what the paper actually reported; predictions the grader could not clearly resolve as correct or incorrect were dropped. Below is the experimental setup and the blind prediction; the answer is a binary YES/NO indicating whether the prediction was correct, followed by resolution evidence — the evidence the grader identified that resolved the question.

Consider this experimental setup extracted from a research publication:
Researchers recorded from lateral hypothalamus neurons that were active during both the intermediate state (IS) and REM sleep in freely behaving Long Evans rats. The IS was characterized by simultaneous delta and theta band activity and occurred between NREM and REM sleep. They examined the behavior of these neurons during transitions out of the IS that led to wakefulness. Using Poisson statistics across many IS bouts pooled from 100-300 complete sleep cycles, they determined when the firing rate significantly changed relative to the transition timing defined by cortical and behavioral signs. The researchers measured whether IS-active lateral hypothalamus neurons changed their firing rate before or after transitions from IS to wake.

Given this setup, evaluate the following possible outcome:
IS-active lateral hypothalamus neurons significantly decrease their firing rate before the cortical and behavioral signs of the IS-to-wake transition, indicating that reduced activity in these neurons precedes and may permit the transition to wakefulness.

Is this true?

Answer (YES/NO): YES